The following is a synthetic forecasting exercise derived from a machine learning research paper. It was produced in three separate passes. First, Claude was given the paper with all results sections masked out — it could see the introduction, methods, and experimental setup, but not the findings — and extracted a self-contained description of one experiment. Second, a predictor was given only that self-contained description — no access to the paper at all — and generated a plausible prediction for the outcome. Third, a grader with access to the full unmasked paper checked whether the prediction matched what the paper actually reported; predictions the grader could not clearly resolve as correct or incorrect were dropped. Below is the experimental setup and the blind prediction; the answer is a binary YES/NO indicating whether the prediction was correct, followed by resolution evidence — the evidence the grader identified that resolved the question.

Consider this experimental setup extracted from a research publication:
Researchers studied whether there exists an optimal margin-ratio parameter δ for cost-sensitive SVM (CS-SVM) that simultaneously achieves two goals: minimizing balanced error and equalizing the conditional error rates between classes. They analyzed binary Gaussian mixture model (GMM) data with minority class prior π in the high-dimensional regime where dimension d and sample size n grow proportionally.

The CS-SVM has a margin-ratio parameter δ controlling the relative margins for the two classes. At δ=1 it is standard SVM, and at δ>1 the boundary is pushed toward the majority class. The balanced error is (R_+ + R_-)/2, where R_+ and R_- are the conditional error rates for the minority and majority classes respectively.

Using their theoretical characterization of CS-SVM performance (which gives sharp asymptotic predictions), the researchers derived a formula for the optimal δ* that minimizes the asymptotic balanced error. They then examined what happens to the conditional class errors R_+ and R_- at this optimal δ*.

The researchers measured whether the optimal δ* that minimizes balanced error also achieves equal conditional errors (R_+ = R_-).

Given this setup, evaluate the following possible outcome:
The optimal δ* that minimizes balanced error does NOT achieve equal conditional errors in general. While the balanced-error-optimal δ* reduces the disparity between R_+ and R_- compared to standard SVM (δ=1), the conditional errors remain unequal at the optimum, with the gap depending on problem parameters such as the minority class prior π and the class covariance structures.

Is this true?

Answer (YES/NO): NO